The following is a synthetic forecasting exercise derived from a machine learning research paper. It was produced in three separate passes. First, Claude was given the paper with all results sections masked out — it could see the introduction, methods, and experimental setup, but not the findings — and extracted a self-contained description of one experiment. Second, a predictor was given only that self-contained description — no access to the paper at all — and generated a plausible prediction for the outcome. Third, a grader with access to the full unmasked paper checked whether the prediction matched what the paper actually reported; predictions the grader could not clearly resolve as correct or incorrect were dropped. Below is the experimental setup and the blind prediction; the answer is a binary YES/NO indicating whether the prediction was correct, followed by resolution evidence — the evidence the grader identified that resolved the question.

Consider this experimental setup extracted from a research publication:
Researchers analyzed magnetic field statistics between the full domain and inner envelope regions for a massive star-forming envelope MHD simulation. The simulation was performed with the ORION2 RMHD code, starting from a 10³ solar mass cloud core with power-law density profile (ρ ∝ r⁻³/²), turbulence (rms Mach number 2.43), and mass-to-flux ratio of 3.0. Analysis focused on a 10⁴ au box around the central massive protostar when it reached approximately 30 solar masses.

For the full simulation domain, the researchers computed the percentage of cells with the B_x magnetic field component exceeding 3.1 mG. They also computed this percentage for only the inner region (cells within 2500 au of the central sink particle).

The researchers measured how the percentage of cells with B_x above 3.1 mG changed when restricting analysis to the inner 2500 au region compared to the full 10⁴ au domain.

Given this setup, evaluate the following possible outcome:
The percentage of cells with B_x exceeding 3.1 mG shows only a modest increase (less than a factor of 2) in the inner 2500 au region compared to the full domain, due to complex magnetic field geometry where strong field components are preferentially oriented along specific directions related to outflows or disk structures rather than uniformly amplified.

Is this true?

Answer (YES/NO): NO